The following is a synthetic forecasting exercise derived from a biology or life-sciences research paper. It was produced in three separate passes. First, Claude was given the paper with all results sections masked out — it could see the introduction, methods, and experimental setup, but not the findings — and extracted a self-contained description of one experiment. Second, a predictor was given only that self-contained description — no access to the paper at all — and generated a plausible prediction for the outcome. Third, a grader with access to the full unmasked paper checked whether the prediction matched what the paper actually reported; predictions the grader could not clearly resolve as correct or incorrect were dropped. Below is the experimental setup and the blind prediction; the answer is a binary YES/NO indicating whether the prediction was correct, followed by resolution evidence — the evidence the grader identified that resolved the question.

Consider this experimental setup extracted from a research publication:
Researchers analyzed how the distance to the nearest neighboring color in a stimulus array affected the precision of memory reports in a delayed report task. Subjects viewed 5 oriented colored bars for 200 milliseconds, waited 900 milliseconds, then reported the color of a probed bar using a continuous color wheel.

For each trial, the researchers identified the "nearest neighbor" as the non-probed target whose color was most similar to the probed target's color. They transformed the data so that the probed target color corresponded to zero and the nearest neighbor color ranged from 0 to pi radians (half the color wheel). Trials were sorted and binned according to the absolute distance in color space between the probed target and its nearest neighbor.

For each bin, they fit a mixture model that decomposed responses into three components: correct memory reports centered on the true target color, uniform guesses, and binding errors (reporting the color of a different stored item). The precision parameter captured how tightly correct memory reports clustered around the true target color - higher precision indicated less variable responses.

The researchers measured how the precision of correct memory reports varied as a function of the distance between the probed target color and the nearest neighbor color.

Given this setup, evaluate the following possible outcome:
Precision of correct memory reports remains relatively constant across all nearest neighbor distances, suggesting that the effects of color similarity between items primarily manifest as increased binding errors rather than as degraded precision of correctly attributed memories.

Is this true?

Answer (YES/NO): NO